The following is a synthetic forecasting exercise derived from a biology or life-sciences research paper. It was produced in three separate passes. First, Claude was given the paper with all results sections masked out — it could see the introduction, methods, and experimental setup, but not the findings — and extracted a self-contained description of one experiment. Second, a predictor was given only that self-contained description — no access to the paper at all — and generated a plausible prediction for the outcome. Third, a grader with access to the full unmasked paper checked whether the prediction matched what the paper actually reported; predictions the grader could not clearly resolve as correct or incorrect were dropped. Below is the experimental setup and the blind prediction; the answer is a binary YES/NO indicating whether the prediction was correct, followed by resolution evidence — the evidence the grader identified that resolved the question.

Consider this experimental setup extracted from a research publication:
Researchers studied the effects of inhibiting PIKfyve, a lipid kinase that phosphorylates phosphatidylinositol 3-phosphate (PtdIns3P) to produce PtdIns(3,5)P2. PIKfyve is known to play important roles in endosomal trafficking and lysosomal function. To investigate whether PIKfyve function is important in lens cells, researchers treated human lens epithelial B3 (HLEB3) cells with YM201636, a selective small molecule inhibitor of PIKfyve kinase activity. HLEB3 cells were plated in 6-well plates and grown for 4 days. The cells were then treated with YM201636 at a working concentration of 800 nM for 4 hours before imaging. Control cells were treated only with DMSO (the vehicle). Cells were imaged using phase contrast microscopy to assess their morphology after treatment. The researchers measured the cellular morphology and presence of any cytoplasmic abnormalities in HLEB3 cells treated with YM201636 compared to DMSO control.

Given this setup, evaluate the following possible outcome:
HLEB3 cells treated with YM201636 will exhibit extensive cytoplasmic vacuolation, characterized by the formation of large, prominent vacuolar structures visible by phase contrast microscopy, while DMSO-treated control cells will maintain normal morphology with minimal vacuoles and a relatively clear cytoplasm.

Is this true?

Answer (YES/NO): YES